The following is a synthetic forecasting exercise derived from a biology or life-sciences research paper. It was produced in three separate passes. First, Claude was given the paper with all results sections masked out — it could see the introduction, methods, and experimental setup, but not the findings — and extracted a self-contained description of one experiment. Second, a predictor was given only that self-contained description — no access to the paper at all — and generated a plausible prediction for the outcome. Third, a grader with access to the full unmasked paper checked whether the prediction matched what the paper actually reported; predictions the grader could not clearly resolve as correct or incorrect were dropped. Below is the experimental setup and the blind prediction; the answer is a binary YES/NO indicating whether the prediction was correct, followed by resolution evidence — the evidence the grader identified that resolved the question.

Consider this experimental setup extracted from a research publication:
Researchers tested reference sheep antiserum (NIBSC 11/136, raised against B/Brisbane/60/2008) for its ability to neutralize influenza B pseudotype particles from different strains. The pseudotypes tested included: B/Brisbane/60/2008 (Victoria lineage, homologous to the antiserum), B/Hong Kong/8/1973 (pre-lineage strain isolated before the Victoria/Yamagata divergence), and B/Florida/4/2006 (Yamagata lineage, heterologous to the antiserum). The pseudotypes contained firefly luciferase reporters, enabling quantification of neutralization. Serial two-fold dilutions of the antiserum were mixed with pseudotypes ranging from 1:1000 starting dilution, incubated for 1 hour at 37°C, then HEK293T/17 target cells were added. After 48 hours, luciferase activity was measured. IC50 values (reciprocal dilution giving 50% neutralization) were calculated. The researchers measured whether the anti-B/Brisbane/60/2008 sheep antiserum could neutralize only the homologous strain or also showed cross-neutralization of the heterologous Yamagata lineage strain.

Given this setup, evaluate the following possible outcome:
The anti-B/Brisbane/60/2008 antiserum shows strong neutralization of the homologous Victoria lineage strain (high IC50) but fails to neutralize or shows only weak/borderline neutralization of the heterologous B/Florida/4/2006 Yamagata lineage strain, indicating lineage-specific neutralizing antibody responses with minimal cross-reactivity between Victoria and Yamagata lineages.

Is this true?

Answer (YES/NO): NO